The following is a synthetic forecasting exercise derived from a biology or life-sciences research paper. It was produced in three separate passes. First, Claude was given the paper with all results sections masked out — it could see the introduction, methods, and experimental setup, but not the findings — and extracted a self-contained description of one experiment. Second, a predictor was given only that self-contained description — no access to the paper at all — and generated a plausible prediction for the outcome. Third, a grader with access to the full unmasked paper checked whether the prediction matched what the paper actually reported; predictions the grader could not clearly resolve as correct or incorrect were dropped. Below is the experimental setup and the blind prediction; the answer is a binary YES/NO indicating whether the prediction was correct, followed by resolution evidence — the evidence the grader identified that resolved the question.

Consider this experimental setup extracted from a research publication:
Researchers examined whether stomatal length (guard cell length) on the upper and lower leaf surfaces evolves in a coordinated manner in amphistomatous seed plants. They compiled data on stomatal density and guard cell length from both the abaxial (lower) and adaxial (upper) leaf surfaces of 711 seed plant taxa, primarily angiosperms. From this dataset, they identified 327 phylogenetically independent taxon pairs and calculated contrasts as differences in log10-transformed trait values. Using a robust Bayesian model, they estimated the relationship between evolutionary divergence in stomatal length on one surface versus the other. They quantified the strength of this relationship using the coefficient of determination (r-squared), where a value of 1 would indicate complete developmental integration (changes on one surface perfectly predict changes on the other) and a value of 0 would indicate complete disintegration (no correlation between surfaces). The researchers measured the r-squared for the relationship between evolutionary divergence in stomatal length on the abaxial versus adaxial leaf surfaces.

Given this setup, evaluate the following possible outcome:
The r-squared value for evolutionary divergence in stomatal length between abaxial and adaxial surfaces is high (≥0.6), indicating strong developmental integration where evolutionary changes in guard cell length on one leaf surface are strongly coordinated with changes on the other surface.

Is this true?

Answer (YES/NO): YES